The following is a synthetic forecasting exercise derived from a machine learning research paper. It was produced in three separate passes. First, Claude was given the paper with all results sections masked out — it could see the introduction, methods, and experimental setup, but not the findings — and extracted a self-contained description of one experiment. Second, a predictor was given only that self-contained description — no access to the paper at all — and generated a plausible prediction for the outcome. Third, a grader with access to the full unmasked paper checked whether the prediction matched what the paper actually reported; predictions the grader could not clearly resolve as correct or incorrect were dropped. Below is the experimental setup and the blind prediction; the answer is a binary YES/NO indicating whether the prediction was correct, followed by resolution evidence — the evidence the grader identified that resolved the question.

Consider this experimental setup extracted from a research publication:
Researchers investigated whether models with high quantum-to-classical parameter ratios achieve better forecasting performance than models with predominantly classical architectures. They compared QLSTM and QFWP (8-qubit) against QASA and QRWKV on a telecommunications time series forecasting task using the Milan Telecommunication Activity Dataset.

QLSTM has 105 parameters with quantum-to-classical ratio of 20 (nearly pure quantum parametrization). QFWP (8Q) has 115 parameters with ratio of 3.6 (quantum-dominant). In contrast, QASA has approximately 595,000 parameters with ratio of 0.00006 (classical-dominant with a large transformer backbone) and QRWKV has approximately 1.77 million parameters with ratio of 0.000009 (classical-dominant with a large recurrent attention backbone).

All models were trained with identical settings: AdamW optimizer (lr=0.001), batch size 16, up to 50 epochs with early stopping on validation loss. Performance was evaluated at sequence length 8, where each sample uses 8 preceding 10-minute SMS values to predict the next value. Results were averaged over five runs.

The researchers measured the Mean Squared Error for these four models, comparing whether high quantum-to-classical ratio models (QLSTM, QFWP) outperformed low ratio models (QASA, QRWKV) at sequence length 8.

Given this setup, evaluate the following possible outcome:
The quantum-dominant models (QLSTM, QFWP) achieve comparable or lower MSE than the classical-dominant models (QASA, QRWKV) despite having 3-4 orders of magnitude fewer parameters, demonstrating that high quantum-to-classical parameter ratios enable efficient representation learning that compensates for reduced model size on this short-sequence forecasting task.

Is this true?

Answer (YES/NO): YES